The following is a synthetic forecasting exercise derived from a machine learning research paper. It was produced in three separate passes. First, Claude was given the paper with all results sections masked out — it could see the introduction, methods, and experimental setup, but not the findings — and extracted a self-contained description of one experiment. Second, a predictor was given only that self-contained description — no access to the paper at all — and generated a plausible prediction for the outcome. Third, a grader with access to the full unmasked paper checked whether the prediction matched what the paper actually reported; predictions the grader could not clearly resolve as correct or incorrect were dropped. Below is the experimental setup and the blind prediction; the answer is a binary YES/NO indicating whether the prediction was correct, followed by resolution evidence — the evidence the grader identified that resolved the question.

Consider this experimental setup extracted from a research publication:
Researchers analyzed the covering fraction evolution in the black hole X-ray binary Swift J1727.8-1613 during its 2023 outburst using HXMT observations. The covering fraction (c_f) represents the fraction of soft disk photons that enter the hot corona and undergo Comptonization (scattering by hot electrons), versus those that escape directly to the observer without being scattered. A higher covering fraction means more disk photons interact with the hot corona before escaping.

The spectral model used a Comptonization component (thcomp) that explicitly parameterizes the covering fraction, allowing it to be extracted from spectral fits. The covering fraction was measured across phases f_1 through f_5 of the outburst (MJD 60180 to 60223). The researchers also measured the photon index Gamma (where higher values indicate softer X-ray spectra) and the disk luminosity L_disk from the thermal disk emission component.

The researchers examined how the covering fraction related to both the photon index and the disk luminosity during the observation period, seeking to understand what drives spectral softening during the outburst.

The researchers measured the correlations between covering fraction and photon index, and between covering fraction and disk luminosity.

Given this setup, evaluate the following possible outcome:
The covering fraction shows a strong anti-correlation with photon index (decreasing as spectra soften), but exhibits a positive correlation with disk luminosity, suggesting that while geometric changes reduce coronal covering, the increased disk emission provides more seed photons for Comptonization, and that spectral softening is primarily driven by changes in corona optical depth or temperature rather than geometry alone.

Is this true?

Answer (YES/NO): NO